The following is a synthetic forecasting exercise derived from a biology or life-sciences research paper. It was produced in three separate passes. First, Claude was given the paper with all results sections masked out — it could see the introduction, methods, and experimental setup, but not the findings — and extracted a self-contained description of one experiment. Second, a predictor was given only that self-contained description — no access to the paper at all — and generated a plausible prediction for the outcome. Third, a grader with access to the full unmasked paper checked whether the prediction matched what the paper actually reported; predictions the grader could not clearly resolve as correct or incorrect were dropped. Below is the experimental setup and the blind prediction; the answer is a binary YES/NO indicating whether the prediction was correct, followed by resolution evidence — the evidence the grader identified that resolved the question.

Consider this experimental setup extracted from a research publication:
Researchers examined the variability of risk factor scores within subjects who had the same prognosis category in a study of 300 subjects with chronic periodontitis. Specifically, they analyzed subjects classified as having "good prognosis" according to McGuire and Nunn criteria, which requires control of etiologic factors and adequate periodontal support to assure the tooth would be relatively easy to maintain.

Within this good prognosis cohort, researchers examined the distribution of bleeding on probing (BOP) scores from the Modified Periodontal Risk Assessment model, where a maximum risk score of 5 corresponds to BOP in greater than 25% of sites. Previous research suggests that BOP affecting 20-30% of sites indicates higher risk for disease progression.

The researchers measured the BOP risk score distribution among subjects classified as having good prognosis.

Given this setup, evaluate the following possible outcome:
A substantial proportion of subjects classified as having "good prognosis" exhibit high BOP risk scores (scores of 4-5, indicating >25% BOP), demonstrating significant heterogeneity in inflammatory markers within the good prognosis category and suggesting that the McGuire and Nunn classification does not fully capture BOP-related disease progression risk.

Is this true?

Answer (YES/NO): YES